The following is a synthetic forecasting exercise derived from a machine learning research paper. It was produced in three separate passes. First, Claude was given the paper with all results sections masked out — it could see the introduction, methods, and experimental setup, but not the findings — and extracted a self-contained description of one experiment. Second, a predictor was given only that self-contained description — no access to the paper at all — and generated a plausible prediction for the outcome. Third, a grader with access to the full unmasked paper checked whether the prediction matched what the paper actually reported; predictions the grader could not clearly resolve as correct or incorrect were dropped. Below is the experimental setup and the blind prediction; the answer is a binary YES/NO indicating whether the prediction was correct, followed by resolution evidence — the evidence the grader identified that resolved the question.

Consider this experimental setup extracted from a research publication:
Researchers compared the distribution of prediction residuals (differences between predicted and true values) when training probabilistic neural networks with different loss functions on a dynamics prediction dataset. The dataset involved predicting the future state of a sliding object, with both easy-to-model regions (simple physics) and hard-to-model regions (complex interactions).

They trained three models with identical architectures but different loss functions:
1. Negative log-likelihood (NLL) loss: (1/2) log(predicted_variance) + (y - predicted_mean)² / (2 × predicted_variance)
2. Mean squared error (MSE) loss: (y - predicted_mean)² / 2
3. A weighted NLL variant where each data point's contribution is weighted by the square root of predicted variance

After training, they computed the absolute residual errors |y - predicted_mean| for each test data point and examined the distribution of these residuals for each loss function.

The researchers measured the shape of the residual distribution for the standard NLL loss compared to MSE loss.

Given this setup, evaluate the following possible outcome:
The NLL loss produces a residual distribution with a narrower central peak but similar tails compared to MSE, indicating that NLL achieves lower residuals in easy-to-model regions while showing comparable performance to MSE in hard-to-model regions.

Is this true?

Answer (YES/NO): NO